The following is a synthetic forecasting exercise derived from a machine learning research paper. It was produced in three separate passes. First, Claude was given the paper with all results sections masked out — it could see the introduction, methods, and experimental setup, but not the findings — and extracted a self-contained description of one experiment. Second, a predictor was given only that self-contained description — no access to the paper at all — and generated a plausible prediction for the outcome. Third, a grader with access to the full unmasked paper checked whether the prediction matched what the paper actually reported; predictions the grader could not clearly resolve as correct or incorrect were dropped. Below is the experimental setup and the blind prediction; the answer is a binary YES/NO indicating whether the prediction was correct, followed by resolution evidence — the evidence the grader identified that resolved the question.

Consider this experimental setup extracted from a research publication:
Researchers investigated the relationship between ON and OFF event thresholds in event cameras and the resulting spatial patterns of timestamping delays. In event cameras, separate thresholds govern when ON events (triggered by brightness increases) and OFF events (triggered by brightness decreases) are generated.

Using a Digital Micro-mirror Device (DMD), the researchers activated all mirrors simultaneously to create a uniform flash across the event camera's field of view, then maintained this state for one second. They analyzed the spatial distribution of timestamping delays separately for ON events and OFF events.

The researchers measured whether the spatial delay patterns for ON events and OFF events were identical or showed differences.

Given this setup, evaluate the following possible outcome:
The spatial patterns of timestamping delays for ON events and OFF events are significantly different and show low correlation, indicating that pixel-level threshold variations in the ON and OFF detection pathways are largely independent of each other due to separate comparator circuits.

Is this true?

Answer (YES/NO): NO